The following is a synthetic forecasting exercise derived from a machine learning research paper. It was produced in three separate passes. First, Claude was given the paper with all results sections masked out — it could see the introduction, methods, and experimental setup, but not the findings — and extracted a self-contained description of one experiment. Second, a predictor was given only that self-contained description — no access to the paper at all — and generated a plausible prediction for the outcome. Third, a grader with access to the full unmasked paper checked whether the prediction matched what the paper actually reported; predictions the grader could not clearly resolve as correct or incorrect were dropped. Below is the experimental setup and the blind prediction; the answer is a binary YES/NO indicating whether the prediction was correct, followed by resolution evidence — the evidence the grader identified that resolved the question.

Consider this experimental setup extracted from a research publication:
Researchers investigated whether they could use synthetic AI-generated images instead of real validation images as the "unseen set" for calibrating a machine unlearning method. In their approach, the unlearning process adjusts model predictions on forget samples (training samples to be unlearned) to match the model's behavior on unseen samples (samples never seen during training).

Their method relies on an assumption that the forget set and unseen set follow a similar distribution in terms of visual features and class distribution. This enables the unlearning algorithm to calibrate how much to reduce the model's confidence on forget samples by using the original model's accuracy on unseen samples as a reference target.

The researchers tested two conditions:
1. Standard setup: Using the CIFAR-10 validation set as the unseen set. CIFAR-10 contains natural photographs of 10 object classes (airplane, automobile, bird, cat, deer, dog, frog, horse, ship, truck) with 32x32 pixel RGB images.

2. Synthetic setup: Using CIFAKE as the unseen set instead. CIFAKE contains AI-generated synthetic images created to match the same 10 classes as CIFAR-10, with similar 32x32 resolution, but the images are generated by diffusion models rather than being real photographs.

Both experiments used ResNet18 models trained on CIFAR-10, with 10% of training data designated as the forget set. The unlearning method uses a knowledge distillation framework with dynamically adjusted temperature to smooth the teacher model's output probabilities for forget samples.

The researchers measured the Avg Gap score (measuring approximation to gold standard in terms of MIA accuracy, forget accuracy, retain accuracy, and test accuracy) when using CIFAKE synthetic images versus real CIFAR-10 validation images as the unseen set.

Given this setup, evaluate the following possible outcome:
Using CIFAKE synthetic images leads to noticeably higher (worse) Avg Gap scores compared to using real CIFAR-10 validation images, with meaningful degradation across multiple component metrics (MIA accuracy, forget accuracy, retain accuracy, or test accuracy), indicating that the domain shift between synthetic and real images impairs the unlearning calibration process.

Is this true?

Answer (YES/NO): NO